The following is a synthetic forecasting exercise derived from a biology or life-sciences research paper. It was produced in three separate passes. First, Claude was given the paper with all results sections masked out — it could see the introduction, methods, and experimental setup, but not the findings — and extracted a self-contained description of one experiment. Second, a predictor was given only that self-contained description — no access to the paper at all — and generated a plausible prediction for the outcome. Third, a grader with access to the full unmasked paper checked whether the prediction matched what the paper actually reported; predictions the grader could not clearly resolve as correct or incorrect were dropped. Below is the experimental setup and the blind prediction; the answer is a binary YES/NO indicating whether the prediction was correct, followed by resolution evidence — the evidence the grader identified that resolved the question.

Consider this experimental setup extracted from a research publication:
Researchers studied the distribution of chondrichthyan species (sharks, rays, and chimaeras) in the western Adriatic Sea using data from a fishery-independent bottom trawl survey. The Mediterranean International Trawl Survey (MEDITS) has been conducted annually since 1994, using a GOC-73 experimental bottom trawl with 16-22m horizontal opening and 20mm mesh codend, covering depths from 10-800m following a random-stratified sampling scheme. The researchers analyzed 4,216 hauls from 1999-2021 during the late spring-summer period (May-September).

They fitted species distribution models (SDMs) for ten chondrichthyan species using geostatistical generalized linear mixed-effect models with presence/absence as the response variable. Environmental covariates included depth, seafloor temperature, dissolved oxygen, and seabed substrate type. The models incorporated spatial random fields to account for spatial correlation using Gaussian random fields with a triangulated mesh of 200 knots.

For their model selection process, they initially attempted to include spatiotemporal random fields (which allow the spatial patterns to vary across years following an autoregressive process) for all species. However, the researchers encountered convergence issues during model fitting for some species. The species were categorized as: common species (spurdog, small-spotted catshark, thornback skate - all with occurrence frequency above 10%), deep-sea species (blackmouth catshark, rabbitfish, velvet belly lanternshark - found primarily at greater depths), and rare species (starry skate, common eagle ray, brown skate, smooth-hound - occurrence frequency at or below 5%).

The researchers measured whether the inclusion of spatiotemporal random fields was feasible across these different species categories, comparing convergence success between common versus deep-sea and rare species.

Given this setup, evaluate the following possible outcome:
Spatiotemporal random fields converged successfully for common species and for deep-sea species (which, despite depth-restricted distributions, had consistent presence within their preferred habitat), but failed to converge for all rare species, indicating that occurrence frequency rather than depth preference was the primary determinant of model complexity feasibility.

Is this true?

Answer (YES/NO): NO